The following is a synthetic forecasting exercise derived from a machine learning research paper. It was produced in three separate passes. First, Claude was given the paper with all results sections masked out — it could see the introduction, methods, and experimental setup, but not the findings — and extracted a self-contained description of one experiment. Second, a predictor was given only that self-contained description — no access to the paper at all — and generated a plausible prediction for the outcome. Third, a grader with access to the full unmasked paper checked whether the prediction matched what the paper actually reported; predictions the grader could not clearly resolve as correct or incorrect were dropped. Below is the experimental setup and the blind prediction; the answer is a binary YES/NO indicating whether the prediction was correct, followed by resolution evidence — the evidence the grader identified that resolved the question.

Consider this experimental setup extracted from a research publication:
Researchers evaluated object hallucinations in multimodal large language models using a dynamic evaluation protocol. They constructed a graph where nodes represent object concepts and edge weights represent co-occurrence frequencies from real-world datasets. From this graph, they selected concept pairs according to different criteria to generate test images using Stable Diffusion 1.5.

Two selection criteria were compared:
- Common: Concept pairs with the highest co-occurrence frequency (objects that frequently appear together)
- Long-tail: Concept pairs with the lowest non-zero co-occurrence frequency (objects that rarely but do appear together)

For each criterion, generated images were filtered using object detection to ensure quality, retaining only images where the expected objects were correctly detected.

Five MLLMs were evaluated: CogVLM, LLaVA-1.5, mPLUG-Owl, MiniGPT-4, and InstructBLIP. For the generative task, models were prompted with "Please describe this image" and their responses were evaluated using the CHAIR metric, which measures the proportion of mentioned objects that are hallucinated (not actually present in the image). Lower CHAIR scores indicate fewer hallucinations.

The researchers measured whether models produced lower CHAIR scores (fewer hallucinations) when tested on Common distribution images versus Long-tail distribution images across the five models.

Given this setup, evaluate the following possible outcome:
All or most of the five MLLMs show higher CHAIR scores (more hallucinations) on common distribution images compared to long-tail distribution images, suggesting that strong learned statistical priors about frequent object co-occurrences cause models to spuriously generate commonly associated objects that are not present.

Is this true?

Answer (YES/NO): YES